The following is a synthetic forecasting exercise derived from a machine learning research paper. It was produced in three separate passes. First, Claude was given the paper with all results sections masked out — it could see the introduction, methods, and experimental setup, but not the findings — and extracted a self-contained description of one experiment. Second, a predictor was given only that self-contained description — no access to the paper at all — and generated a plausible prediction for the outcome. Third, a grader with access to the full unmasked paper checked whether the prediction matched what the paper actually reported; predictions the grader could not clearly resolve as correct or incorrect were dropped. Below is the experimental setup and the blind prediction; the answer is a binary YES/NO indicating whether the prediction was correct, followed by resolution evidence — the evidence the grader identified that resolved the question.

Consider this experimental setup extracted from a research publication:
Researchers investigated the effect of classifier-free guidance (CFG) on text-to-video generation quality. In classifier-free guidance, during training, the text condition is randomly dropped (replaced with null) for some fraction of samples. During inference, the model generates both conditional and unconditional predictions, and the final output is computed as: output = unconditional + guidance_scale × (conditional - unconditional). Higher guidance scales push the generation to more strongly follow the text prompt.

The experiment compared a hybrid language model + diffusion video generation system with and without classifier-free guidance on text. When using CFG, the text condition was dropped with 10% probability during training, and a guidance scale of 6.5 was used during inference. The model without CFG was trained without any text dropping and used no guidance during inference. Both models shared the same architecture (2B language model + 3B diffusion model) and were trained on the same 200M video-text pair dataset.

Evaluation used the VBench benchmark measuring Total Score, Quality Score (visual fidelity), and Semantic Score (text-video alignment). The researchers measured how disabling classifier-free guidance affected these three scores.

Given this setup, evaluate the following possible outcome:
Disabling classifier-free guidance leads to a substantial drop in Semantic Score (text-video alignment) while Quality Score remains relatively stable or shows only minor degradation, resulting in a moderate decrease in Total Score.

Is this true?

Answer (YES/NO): YES